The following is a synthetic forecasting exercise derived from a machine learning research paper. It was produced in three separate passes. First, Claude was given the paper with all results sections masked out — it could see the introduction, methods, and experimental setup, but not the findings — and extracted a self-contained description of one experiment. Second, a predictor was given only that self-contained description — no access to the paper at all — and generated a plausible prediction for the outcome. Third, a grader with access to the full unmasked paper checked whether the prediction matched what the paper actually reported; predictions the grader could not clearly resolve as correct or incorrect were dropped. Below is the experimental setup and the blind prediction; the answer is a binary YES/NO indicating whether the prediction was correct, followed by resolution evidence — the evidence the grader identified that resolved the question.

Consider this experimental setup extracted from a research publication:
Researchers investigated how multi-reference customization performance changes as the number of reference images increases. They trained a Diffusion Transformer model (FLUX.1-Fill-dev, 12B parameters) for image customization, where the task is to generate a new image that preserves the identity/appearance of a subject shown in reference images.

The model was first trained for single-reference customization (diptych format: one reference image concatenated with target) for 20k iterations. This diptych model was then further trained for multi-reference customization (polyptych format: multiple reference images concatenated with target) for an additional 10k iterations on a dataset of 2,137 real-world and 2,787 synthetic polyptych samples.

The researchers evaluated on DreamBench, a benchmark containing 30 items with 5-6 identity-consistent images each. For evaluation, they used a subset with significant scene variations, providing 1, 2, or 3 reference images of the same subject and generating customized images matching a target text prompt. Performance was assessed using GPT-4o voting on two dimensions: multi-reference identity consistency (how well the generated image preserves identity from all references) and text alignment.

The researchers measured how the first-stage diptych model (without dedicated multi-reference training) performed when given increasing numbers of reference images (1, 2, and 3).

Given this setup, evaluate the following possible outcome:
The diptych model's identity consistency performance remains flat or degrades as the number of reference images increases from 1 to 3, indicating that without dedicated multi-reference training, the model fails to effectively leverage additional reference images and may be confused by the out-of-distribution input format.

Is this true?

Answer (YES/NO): YES